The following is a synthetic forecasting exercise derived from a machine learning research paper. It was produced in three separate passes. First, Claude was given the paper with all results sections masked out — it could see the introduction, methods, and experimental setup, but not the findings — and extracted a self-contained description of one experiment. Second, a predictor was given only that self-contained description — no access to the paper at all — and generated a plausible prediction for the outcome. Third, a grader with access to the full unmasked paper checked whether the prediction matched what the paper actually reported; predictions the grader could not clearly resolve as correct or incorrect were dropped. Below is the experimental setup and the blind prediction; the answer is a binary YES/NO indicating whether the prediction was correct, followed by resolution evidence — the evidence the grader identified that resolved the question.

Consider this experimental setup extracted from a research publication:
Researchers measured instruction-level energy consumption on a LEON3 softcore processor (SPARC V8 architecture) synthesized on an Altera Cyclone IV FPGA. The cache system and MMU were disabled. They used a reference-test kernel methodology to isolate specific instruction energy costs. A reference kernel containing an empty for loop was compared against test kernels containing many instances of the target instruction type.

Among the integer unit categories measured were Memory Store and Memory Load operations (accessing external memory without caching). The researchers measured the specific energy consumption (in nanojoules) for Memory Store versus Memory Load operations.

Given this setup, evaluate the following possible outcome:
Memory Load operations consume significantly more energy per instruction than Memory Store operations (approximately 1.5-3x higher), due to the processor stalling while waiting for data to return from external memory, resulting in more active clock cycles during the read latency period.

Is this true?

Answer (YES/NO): NO